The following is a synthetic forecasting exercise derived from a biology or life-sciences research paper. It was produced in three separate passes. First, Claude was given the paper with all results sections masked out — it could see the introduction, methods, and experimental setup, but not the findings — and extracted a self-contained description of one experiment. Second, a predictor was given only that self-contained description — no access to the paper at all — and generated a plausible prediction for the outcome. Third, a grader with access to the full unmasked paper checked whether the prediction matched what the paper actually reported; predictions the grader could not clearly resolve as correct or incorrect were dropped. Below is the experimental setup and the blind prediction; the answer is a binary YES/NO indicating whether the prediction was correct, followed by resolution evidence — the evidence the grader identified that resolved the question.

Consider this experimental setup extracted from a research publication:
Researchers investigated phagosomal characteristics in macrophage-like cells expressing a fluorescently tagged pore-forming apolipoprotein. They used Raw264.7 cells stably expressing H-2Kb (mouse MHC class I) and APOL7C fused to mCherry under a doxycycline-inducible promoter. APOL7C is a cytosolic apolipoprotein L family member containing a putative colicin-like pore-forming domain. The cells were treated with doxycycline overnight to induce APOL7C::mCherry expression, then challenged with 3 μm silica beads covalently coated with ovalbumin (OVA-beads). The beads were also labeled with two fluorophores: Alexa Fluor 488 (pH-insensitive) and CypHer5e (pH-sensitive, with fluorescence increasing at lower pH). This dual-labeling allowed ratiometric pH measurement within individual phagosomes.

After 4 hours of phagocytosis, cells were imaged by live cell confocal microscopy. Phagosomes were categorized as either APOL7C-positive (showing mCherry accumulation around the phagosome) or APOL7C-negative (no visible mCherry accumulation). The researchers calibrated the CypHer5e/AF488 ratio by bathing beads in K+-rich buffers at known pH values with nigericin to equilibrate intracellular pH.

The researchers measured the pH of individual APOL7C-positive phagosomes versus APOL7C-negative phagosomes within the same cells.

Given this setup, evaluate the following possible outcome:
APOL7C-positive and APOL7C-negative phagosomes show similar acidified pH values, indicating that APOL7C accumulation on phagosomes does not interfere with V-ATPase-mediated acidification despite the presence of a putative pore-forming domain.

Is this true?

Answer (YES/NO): NO